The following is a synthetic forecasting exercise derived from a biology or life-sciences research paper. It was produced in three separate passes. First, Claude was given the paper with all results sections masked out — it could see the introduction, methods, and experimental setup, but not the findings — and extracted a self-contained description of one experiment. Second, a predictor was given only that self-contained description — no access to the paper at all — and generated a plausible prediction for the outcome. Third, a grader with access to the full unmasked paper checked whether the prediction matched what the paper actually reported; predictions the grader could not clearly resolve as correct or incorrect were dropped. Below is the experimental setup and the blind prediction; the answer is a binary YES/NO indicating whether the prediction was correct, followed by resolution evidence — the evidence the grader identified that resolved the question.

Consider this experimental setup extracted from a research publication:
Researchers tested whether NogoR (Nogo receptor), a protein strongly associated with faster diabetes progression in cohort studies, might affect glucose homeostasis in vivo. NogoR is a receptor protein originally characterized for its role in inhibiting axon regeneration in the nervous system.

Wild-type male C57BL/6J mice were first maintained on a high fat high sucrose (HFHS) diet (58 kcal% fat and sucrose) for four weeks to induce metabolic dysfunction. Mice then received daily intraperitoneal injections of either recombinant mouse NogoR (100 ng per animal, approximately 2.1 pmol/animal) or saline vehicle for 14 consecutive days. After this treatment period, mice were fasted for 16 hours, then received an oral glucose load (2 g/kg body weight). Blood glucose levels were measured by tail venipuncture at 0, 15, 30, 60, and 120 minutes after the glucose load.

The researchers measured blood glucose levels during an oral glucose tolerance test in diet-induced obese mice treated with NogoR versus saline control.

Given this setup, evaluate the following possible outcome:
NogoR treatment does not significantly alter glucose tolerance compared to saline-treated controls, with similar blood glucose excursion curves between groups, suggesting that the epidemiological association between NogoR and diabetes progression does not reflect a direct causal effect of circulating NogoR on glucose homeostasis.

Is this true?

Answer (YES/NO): NO